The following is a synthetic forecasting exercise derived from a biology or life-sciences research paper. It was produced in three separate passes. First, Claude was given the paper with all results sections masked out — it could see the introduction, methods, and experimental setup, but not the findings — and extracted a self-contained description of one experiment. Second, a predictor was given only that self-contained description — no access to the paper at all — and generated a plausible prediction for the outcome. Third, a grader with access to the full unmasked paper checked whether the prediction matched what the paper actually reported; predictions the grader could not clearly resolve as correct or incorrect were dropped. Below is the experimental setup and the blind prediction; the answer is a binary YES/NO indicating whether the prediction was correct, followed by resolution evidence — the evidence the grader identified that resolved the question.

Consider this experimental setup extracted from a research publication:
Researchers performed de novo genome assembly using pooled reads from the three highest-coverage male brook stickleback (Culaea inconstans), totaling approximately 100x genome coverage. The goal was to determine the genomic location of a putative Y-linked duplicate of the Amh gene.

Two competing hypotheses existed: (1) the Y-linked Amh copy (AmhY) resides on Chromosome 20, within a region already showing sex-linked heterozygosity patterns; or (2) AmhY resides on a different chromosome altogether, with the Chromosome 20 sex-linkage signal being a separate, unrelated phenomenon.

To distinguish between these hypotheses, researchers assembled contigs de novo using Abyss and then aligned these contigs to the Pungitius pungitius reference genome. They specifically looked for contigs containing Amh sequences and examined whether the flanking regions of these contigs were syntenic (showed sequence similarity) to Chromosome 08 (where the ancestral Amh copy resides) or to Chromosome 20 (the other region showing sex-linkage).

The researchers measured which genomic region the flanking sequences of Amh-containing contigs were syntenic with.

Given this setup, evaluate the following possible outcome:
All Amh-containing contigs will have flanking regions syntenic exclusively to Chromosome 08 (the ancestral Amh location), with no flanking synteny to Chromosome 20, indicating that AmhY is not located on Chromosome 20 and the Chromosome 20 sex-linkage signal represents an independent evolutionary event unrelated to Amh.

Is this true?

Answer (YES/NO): NO